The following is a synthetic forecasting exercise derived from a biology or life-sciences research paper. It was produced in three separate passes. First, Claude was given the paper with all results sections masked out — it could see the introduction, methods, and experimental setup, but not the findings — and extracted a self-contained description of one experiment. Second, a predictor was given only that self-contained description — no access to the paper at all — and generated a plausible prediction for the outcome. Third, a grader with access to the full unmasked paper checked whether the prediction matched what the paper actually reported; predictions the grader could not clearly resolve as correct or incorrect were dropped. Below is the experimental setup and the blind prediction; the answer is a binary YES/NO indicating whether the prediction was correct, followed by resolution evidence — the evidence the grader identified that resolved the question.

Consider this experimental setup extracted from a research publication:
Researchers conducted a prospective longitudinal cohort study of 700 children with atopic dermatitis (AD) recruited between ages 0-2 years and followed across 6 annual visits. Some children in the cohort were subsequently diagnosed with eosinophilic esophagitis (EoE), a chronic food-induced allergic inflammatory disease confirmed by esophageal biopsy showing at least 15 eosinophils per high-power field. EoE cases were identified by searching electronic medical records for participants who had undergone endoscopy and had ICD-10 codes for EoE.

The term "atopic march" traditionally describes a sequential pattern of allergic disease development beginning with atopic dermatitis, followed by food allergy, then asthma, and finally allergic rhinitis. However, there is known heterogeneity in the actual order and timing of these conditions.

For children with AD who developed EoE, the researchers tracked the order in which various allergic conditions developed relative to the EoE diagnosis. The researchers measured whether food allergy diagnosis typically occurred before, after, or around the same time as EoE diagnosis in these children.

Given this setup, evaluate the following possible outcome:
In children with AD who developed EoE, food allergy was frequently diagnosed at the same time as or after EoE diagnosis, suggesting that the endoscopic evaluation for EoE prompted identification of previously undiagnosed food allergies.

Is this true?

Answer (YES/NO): NO